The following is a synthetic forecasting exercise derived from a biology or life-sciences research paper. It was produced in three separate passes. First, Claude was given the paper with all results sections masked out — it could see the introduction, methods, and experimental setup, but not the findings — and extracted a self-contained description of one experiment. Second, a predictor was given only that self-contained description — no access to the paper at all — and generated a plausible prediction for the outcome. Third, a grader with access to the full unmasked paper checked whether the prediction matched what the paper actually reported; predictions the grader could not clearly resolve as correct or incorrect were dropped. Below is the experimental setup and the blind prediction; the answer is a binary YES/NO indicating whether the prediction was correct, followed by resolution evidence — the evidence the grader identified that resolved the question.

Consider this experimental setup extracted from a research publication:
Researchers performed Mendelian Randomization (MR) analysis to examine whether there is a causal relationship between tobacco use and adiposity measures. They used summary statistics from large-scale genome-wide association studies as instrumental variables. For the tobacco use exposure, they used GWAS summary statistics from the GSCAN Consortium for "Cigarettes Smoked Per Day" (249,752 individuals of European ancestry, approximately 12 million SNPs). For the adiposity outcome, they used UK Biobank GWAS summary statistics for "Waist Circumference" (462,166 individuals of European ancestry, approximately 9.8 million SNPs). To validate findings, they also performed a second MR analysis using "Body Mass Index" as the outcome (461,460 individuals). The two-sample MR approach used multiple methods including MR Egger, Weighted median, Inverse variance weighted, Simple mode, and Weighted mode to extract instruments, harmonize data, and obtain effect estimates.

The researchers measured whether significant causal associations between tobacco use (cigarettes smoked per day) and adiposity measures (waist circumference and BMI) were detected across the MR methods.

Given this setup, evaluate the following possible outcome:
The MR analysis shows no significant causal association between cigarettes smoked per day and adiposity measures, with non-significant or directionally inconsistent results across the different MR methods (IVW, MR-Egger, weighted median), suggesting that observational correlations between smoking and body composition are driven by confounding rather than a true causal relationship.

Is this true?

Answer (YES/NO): NO